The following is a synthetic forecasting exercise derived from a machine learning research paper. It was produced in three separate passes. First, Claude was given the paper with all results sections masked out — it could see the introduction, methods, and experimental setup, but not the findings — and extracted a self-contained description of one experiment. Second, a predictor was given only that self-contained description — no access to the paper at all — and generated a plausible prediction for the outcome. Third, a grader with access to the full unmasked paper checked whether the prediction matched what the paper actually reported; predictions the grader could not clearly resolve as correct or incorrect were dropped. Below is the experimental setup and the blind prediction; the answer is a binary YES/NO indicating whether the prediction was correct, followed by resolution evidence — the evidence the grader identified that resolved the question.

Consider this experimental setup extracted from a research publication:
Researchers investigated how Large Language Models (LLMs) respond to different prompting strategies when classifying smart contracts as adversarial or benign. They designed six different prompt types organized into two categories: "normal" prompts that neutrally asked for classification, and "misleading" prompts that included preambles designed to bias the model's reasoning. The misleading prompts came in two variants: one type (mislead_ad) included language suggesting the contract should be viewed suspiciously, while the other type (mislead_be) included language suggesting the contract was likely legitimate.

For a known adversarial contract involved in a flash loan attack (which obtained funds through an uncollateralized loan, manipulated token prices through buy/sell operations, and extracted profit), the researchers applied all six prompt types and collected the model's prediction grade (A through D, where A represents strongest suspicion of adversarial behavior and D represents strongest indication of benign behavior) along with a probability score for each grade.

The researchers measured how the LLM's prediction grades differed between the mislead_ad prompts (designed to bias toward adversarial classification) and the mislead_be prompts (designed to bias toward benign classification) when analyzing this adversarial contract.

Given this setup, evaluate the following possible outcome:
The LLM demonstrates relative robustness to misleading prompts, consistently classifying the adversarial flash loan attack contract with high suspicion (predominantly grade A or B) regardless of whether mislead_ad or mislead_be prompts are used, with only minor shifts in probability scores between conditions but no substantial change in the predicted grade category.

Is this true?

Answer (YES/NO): NO